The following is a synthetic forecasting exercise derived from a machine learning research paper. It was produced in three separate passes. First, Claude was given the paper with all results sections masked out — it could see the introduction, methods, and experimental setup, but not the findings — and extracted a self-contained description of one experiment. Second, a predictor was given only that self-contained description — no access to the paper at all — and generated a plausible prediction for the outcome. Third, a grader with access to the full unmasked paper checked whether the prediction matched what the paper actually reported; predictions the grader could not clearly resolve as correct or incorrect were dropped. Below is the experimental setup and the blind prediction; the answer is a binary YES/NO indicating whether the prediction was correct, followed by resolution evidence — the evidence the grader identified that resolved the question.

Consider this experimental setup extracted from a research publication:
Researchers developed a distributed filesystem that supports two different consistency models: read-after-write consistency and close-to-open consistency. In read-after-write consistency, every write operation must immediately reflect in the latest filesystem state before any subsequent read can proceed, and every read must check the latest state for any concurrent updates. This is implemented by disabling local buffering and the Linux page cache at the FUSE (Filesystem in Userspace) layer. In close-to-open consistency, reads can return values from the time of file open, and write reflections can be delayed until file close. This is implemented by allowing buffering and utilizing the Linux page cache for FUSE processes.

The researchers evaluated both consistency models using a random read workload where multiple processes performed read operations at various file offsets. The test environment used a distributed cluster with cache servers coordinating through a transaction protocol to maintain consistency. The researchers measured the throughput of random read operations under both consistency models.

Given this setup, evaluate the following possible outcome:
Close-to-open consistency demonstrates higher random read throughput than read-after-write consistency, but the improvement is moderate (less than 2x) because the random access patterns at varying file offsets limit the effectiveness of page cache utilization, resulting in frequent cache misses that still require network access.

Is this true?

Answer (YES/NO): NO